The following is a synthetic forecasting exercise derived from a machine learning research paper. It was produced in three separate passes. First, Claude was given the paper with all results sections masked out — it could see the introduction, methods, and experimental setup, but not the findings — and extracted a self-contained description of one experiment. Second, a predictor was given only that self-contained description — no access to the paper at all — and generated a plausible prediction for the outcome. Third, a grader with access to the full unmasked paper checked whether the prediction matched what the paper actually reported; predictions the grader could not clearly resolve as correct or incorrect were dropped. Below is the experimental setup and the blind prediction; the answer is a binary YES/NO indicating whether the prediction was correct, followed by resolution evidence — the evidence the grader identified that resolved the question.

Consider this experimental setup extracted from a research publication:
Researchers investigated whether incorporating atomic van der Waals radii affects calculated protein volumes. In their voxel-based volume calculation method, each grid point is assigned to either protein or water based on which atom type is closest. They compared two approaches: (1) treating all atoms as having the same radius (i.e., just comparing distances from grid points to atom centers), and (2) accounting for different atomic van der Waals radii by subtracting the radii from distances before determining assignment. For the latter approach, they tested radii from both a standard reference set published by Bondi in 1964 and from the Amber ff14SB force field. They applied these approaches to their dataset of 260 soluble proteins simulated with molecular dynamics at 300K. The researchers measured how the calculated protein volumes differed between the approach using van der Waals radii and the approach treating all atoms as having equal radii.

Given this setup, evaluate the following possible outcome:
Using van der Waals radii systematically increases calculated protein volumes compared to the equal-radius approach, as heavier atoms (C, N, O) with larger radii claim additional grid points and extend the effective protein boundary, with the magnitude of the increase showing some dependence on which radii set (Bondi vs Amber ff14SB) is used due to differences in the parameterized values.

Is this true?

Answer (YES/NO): NO